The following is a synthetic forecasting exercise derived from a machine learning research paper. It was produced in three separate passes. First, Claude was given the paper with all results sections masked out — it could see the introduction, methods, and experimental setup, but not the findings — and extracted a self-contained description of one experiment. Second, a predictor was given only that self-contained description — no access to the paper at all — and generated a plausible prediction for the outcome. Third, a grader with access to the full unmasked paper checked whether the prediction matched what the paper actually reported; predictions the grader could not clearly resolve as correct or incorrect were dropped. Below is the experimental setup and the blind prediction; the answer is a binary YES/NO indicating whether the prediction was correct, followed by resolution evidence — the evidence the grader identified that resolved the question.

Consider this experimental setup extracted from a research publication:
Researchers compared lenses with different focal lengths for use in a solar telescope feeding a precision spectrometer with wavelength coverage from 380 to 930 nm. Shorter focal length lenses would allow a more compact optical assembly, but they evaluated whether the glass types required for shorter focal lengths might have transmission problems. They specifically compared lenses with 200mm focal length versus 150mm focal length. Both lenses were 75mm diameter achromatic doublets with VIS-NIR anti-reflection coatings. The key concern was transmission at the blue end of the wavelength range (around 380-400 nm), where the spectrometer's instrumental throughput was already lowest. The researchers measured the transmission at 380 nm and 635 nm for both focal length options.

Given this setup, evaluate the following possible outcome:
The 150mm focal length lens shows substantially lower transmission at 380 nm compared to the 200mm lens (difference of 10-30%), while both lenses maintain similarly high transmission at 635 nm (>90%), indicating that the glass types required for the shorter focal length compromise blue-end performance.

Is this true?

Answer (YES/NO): NO